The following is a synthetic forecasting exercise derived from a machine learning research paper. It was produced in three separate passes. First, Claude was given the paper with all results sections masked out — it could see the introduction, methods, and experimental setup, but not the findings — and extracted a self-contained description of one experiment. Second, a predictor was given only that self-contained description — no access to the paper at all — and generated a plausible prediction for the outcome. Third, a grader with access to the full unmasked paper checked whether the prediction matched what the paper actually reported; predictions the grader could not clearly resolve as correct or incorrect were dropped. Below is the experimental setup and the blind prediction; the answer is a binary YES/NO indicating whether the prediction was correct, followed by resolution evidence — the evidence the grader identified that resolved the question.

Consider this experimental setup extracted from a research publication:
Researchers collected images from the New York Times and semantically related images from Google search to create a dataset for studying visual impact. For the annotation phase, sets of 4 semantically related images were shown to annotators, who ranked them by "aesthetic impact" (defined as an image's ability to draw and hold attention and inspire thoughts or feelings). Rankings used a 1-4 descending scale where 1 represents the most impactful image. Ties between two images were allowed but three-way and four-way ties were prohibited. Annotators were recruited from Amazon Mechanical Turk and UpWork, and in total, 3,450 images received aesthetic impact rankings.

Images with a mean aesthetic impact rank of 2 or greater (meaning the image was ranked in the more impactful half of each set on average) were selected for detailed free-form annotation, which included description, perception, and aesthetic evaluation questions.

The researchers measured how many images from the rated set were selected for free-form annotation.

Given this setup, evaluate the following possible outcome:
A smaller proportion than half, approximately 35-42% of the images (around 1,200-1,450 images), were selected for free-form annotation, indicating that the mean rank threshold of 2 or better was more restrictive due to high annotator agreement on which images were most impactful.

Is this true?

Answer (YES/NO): YES